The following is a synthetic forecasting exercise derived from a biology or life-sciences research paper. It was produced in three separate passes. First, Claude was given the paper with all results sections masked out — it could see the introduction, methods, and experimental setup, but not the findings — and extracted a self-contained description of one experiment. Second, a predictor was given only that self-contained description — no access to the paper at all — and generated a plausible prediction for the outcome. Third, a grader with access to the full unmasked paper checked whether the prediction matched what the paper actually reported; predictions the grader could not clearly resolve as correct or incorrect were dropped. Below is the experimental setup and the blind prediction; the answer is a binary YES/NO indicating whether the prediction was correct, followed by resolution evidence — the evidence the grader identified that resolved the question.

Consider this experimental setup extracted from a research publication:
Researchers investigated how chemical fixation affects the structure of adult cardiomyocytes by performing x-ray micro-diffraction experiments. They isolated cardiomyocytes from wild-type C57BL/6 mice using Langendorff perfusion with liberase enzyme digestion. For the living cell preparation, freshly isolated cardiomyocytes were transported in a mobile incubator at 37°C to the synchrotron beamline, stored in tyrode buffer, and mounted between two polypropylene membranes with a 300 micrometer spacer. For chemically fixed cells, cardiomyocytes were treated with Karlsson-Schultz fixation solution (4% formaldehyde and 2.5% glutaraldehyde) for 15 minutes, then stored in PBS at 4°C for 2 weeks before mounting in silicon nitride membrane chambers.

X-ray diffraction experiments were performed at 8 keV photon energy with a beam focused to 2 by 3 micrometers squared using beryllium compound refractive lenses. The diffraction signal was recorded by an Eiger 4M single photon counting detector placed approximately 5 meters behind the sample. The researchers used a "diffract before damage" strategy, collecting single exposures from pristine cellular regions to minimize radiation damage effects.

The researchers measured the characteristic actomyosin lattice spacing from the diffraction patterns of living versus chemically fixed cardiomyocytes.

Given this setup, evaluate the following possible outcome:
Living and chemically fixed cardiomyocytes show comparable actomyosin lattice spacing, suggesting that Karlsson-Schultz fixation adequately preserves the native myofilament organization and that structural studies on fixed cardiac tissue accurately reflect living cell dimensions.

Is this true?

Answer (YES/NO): NO